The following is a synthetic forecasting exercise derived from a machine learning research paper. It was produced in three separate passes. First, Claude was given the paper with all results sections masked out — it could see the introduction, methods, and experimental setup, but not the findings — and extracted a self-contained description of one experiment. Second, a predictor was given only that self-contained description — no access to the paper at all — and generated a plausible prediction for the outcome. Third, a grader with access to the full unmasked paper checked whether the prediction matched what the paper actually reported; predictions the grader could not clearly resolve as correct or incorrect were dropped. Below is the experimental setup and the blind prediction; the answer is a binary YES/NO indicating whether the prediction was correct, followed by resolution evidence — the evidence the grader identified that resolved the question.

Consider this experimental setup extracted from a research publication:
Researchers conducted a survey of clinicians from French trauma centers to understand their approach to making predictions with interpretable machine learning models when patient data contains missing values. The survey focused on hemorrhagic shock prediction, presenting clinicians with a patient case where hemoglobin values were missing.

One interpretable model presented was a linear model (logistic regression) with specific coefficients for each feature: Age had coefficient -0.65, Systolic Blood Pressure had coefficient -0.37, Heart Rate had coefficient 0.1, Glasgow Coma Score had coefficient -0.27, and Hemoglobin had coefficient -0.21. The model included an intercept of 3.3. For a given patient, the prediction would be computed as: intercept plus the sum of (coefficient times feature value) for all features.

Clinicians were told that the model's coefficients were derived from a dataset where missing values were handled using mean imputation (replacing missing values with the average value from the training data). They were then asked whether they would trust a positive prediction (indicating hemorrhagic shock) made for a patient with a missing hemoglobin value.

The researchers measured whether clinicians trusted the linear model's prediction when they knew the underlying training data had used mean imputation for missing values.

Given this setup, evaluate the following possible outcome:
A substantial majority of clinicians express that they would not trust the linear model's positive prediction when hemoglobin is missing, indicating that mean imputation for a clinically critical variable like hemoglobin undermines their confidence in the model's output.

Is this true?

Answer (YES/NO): NO